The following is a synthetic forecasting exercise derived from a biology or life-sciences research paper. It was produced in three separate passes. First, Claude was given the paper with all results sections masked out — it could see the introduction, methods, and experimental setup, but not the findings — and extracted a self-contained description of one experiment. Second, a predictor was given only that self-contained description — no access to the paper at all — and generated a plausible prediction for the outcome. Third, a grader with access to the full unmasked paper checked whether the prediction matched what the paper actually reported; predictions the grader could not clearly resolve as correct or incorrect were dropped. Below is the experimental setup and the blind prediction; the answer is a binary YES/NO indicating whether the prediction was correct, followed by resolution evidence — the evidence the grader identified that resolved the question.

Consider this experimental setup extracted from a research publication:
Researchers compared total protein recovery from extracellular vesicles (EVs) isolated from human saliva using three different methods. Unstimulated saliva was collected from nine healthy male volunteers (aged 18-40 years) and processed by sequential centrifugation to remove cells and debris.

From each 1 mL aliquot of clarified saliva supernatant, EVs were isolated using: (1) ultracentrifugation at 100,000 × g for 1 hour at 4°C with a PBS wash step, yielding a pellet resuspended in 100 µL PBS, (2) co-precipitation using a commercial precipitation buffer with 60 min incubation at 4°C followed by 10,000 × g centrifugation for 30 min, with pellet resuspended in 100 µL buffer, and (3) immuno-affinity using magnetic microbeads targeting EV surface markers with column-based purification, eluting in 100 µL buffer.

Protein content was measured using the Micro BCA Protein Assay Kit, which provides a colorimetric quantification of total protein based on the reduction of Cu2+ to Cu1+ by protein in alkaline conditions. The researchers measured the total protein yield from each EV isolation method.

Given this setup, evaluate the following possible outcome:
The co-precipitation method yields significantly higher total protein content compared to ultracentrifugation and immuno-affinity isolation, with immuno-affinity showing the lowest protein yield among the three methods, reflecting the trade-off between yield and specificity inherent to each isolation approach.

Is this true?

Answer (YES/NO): NO